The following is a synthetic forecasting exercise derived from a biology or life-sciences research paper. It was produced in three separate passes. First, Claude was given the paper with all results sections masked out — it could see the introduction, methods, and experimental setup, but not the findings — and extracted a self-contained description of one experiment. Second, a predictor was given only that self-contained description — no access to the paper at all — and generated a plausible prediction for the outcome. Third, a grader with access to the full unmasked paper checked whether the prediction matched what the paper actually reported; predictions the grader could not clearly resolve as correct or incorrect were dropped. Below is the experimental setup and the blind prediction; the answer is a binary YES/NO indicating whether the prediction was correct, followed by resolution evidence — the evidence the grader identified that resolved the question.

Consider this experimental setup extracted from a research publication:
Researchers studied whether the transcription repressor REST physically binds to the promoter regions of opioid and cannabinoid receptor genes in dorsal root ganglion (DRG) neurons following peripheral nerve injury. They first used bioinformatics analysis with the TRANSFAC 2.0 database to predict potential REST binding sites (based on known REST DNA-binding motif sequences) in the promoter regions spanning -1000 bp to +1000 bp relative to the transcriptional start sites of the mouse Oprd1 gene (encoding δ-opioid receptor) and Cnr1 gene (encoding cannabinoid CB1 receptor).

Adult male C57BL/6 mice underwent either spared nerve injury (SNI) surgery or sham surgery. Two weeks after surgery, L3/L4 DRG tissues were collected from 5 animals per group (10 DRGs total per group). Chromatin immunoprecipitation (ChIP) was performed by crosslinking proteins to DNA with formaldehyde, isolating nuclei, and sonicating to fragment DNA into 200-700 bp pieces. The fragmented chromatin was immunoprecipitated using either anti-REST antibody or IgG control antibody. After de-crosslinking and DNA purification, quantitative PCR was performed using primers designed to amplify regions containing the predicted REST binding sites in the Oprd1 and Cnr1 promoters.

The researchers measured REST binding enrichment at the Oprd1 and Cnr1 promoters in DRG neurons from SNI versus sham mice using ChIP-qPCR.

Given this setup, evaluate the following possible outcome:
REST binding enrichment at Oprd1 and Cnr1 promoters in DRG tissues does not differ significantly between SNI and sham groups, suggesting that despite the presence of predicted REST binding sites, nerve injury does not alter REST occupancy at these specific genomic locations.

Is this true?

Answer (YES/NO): NO